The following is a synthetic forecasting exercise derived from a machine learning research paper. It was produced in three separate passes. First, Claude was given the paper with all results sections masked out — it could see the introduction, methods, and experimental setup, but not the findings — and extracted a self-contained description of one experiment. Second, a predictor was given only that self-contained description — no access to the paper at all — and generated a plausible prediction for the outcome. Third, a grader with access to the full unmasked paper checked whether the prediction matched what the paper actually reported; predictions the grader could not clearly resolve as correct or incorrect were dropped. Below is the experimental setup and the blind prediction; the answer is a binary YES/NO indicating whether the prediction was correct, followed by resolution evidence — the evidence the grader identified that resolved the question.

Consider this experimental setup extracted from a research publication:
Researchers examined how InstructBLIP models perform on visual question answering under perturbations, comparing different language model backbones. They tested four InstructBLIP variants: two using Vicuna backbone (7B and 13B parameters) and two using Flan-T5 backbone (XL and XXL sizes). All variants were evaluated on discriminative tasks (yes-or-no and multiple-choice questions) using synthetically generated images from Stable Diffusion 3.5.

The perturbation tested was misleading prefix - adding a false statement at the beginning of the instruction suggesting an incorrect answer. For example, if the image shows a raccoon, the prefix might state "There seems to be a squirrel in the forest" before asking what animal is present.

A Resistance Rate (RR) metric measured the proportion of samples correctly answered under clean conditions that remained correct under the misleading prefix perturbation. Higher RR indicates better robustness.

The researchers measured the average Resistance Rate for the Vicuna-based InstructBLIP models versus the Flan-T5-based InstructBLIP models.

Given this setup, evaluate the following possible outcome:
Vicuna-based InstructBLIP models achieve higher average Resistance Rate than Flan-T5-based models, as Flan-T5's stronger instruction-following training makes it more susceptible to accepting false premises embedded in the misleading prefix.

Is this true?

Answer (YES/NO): YES